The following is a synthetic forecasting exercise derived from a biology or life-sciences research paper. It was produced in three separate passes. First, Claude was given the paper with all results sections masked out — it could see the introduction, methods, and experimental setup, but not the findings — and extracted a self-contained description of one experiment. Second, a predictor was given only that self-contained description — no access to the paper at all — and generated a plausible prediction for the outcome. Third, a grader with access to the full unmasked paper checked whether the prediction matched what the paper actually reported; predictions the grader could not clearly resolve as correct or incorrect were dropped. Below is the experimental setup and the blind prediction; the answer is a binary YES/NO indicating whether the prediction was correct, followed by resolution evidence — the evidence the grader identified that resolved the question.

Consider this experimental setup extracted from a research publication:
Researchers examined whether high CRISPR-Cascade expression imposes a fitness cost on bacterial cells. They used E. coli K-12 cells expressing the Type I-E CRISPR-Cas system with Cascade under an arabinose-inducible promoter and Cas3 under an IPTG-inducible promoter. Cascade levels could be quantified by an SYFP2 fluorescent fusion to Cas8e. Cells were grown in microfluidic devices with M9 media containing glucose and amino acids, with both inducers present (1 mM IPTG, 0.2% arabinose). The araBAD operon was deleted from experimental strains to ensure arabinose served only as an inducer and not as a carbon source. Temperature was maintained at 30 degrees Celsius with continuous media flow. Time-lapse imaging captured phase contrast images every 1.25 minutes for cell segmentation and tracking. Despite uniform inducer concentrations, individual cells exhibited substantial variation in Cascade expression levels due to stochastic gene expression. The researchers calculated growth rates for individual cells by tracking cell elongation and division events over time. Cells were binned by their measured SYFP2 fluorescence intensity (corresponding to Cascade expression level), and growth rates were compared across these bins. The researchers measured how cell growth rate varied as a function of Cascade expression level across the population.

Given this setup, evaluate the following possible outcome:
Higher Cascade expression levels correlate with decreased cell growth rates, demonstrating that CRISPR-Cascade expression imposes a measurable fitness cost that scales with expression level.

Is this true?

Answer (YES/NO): NO